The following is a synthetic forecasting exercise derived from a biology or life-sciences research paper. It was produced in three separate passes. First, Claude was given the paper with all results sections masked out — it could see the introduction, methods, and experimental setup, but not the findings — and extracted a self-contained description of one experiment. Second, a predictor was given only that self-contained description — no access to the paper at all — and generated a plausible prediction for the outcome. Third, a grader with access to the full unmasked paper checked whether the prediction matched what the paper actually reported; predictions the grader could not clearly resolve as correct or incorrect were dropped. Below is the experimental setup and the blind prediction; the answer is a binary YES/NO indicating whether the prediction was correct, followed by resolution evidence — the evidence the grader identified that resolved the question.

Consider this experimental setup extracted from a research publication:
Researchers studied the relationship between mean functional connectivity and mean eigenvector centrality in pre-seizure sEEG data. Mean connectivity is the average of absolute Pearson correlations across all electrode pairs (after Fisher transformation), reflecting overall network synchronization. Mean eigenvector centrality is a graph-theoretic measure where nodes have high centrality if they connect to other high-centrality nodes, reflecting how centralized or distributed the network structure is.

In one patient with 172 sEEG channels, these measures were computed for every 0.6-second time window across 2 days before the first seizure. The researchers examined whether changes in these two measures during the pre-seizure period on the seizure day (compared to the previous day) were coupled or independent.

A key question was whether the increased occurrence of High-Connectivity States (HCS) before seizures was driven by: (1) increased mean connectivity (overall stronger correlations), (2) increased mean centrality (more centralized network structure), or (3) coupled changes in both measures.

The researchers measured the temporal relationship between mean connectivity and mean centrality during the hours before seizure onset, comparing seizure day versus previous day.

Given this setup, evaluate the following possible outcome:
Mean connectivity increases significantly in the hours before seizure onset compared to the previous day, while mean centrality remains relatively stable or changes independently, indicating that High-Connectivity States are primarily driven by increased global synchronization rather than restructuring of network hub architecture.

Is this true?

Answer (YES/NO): NO